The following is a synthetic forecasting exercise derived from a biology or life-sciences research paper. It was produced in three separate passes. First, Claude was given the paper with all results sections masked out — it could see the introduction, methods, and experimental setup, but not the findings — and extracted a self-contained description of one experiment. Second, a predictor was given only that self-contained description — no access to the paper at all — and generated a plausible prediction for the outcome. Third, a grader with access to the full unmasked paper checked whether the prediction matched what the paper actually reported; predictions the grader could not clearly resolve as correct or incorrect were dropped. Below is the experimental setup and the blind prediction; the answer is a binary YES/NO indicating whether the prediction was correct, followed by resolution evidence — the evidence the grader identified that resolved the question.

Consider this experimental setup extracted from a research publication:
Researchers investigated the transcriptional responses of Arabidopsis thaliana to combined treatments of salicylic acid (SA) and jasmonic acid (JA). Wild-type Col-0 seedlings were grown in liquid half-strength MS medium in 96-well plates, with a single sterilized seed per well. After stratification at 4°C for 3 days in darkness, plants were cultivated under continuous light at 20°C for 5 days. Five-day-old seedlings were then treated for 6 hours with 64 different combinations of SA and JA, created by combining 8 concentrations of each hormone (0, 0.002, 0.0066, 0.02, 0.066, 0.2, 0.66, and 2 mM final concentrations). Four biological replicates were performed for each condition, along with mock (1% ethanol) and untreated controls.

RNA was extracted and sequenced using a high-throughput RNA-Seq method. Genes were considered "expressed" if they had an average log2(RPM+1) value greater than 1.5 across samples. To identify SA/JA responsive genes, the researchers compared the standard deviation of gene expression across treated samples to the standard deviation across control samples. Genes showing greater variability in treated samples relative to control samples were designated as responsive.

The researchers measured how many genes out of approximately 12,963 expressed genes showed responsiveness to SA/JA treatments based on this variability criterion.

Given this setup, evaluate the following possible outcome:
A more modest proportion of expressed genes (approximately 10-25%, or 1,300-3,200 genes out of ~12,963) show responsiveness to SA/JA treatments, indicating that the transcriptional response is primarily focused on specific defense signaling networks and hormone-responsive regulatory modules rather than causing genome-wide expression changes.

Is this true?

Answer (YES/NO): YES